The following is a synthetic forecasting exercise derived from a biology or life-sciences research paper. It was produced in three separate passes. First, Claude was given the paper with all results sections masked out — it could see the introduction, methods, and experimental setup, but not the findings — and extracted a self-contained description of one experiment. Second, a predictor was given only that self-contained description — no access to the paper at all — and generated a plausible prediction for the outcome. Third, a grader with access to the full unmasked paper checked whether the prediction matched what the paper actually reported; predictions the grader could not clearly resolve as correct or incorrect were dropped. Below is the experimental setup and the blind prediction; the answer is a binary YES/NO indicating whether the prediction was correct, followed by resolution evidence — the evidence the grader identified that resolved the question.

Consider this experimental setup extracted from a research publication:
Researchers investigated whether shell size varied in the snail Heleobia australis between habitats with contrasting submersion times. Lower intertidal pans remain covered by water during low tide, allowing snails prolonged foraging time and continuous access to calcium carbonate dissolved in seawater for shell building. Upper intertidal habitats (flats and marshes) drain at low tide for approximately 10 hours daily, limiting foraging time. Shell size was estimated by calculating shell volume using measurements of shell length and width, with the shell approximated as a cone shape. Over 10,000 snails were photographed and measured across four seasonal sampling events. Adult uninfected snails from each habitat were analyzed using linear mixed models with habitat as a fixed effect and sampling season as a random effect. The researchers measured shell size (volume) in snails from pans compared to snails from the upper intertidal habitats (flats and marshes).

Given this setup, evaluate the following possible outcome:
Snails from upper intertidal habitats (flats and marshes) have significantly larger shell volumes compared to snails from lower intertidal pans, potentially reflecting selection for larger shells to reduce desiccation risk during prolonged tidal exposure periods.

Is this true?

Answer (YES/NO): NO